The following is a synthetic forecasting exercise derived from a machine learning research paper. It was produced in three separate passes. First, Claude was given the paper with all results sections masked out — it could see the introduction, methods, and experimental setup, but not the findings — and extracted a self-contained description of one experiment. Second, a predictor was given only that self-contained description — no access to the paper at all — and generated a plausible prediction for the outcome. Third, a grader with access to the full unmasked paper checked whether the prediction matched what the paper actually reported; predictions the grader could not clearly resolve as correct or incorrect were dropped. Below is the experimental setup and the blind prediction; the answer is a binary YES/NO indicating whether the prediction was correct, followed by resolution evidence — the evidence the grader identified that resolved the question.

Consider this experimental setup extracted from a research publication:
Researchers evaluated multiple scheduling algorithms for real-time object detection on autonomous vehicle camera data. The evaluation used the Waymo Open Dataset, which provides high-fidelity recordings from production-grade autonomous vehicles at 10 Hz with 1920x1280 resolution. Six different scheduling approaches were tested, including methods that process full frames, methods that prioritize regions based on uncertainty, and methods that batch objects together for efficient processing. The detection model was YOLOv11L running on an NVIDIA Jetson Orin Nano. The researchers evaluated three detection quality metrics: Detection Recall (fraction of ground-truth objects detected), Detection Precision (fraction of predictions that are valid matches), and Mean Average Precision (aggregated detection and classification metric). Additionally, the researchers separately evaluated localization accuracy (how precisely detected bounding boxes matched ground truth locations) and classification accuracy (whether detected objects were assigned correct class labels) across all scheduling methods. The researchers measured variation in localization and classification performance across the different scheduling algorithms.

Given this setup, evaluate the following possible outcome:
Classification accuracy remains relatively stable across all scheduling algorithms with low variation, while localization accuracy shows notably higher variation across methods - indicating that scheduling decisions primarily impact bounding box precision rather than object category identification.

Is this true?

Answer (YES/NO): NO